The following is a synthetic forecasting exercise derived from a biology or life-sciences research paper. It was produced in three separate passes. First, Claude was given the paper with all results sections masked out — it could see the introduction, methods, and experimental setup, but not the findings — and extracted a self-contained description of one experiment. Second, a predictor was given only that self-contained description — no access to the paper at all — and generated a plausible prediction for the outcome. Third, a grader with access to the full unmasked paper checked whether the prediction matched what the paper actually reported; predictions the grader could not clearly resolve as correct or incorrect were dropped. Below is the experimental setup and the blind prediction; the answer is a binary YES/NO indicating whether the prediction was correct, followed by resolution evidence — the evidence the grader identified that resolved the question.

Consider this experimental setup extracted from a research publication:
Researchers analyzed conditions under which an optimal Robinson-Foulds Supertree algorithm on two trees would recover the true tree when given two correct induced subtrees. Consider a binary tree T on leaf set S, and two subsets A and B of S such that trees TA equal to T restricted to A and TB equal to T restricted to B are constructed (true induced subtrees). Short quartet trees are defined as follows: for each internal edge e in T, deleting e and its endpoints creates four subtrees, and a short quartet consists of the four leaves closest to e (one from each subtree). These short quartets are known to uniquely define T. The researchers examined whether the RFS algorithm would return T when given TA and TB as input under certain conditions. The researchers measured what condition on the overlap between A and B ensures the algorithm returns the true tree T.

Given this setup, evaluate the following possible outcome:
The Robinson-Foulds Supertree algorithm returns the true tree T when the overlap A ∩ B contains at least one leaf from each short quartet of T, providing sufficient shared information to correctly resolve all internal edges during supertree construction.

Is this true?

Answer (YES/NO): NO